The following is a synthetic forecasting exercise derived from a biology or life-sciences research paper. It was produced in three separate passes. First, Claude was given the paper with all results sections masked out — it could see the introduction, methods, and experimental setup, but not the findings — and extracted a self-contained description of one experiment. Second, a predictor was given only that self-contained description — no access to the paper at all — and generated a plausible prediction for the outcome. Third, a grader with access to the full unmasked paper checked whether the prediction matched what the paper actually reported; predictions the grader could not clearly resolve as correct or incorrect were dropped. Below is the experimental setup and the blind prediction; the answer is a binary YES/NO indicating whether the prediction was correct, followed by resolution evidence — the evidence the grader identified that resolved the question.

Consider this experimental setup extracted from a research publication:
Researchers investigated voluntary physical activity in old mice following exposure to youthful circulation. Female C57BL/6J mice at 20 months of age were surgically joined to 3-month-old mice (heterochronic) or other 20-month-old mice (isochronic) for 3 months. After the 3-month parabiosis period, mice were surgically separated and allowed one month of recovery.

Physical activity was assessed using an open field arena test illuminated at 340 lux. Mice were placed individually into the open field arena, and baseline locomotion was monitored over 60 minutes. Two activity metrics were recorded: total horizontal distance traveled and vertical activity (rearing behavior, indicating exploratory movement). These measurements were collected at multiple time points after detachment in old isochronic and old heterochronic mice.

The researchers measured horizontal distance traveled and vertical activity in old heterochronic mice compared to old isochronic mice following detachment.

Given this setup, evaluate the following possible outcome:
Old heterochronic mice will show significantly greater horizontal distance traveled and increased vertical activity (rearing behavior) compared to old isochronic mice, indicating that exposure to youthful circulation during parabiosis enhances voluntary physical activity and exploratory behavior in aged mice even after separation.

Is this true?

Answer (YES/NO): YES